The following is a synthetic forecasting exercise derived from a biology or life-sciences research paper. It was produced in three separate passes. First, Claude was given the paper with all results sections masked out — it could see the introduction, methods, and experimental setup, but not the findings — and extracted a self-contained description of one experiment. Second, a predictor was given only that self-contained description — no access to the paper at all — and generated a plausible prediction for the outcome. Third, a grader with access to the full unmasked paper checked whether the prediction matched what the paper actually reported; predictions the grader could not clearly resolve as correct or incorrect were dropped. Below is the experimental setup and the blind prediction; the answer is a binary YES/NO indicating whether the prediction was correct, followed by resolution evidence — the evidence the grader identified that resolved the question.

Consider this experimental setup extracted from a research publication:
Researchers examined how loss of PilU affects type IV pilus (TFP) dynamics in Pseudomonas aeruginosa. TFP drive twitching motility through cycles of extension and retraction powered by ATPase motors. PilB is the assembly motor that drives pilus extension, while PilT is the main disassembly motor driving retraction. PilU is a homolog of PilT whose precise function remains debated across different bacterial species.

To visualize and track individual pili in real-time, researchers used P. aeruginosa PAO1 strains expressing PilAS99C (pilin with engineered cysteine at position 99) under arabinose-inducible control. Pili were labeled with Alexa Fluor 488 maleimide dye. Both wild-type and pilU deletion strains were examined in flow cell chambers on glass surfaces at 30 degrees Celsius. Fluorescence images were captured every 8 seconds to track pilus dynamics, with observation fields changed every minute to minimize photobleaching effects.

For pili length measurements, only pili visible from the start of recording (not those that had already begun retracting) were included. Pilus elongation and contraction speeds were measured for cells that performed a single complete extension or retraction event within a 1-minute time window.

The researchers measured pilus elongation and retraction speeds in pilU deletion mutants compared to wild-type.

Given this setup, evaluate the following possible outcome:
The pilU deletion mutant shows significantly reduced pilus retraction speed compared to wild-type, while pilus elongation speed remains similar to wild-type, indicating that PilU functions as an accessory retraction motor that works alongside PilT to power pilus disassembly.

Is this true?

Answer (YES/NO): NO